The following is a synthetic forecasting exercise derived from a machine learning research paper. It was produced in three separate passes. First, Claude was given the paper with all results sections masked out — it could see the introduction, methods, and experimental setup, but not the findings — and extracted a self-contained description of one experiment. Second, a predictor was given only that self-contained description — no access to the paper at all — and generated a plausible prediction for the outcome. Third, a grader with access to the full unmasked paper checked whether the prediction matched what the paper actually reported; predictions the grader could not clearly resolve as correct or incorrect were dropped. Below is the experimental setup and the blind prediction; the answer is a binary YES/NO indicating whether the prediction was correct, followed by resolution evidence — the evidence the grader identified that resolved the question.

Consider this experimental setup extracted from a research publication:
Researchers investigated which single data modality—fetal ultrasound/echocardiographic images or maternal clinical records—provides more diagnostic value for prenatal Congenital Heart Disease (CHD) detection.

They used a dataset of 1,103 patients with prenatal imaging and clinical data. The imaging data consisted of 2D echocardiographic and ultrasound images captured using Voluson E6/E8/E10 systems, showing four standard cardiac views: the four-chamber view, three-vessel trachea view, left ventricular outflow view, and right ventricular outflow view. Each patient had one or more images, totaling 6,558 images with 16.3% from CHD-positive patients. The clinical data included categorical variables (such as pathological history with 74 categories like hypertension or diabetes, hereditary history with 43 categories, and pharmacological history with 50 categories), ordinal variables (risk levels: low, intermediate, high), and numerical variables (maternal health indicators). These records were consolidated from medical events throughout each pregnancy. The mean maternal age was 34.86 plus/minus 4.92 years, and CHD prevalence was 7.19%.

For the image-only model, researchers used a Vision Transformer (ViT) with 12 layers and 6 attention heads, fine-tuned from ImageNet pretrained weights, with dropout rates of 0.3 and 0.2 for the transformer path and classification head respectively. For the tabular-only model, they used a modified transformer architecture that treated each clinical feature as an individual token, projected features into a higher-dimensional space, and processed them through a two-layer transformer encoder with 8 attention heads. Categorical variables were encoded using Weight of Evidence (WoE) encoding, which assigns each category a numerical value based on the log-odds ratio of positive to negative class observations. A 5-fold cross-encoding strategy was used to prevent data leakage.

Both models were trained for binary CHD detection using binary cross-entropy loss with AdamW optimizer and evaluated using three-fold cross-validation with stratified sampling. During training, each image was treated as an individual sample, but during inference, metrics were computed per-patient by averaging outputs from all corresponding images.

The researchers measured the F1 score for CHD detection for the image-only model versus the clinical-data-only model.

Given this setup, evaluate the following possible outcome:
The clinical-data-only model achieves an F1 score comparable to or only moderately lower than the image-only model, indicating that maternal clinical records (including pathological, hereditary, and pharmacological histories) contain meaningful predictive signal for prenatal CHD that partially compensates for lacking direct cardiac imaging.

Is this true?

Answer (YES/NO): NO